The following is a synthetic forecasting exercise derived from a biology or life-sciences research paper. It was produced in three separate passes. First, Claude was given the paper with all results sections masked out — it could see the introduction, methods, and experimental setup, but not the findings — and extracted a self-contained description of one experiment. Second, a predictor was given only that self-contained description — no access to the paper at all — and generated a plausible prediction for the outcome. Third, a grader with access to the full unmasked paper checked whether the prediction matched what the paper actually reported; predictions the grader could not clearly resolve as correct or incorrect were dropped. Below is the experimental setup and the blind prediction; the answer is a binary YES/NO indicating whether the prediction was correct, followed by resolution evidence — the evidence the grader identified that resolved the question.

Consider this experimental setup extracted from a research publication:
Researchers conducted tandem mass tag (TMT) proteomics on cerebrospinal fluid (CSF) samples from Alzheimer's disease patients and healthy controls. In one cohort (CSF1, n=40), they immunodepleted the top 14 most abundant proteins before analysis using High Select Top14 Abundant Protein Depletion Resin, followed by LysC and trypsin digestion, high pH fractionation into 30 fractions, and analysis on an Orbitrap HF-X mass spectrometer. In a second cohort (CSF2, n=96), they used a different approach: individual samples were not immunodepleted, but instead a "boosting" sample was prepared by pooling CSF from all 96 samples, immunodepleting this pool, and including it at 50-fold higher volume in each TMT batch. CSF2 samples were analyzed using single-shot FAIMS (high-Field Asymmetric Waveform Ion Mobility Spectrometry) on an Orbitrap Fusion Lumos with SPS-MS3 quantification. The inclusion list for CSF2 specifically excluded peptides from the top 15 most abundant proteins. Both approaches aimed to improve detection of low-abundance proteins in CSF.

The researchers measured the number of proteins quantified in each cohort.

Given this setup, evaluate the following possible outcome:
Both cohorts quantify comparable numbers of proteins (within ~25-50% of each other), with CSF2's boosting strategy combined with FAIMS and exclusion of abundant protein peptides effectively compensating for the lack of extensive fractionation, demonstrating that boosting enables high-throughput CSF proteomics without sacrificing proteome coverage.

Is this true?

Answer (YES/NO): NO